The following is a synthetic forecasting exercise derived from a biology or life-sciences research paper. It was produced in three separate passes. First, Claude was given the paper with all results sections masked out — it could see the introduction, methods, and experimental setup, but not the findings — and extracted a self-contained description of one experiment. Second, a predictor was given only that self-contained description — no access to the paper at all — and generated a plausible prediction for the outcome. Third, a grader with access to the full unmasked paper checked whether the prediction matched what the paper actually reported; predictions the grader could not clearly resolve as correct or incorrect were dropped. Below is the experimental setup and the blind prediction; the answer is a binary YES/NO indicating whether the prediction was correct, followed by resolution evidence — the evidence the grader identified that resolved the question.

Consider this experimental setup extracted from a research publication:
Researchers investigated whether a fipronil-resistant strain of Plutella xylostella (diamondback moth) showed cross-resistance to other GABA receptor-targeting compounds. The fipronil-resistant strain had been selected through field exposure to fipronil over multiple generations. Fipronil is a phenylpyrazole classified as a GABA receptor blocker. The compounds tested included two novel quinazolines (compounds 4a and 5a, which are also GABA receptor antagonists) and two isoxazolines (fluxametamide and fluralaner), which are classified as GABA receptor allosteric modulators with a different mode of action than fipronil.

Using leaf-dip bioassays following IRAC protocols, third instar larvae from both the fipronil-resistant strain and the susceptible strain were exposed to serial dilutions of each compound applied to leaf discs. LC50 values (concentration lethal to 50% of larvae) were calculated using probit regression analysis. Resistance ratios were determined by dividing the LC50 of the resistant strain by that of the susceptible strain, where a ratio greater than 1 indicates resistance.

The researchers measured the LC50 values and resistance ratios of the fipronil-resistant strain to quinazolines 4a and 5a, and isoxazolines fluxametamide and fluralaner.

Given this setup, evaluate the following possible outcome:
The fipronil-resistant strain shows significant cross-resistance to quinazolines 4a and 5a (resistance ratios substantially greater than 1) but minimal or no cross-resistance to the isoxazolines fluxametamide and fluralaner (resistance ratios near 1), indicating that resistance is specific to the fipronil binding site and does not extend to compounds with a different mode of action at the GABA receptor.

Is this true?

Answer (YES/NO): NO